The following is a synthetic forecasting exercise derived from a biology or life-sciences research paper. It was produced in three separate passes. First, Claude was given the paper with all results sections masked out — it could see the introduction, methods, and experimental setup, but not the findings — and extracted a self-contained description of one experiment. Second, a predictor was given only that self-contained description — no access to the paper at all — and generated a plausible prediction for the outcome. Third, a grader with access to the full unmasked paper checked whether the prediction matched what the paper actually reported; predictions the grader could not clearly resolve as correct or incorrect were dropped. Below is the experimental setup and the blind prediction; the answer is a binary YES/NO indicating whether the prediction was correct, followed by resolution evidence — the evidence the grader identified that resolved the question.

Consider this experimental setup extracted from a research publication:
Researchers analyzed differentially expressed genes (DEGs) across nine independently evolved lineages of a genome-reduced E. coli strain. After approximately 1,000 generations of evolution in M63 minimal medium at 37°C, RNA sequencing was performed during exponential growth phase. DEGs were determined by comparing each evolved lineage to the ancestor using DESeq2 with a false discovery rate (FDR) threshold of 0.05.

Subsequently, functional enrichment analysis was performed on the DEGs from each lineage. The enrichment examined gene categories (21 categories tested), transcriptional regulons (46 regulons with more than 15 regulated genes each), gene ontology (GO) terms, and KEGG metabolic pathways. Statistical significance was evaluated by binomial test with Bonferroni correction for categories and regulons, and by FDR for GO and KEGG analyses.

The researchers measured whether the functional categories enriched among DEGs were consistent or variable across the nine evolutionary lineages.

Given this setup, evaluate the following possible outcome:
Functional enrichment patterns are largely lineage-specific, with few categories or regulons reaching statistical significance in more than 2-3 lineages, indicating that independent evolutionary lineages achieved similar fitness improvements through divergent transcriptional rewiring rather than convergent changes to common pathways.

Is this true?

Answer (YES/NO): YES